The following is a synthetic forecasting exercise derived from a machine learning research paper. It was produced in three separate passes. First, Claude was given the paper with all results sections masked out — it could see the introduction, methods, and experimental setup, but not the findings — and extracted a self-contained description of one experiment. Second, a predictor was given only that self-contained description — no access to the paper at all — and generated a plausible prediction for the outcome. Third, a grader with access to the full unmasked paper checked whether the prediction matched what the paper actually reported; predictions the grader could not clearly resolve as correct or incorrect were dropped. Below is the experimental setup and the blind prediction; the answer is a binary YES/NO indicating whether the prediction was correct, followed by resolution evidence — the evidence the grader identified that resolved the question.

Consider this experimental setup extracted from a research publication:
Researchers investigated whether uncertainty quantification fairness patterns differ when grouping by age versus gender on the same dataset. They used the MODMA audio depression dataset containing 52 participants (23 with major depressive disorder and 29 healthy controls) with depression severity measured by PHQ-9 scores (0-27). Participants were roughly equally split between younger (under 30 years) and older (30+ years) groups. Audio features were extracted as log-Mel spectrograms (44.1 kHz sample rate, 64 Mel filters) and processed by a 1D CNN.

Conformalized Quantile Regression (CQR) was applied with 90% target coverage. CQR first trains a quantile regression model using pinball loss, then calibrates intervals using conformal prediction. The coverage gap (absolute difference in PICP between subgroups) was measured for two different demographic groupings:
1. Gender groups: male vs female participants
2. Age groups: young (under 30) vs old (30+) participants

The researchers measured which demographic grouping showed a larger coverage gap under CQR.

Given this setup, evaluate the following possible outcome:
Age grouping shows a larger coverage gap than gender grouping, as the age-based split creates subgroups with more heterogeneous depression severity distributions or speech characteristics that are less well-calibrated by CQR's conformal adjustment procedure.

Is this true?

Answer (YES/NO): YES